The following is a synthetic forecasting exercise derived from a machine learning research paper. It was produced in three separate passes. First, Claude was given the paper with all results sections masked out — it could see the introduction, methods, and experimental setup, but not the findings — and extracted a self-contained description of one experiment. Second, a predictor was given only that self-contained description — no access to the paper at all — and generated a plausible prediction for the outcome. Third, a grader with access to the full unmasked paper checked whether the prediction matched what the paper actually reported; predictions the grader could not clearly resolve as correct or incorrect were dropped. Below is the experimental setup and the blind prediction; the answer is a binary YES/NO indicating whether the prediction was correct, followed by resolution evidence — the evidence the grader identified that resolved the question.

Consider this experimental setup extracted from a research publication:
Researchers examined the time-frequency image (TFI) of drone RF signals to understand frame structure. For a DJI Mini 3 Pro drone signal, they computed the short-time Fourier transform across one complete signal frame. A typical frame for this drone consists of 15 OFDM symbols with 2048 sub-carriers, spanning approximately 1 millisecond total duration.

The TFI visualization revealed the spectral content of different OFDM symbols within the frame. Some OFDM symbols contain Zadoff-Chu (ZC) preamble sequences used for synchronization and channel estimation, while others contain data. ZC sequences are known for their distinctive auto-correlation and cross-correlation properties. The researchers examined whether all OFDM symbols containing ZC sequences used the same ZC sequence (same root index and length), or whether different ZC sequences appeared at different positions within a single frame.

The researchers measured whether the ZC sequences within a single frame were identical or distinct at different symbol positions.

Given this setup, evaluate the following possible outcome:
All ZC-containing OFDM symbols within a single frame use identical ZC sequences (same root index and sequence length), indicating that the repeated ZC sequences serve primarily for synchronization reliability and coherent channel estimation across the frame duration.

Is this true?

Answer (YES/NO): NO